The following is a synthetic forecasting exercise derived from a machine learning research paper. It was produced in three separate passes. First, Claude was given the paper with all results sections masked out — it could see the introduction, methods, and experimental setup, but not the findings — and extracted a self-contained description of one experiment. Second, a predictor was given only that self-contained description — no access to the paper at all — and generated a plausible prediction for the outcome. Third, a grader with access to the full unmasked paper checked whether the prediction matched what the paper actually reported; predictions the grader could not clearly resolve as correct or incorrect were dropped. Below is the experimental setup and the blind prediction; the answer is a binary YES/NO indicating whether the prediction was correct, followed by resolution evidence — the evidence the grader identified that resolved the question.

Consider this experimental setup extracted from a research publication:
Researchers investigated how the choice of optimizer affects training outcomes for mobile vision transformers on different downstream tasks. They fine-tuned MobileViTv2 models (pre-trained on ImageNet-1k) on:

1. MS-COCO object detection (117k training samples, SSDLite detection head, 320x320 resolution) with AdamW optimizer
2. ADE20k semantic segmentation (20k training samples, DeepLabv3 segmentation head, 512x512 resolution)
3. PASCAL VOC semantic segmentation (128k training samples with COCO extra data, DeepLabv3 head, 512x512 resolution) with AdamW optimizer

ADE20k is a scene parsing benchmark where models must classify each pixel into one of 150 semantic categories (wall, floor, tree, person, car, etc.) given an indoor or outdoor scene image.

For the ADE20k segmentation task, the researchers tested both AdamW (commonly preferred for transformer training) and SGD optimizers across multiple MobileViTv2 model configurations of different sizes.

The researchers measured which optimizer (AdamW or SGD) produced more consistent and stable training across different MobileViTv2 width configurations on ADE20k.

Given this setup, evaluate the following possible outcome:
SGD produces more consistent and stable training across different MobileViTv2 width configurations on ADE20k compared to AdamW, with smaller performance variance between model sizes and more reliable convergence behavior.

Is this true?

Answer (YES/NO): YES